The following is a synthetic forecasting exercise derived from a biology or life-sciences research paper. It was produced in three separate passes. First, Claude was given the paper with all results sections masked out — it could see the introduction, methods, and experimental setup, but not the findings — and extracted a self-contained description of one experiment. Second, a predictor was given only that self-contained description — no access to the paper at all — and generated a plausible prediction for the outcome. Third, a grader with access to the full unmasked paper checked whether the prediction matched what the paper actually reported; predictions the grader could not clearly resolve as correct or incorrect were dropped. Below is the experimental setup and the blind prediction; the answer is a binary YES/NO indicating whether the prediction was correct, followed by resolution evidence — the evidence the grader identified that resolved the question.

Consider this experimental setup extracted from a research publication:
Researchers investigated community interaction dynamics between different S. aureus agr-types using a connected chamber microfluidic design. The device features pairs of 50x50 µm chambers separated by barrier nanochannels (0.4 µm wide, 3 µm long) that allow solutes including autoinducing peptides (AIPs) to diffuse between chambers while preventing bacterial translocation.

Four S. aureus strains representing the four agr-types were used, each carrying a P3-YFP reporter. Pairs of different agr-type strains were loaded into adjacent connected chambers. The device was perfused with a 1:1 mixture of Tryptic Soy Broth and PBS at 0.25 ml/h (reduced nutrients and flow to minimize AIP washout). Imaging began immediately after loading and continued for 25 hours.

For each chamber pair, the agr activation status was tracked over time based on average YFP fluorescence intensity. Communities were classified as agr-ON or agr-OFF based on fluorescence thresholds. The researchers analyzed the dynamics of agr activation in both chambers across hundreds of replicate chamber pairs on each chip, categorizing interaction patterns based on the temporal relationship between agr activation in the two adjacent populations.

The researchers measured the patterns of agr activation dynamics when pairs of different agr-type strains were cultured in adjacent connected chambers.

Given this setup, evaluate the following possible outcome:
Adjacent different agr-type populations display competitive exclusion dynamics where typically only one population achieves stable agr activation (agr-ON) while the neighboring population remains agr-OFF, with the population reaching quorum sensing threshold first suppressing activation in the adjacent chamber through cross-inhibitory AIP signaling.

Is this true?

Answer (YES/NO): NO